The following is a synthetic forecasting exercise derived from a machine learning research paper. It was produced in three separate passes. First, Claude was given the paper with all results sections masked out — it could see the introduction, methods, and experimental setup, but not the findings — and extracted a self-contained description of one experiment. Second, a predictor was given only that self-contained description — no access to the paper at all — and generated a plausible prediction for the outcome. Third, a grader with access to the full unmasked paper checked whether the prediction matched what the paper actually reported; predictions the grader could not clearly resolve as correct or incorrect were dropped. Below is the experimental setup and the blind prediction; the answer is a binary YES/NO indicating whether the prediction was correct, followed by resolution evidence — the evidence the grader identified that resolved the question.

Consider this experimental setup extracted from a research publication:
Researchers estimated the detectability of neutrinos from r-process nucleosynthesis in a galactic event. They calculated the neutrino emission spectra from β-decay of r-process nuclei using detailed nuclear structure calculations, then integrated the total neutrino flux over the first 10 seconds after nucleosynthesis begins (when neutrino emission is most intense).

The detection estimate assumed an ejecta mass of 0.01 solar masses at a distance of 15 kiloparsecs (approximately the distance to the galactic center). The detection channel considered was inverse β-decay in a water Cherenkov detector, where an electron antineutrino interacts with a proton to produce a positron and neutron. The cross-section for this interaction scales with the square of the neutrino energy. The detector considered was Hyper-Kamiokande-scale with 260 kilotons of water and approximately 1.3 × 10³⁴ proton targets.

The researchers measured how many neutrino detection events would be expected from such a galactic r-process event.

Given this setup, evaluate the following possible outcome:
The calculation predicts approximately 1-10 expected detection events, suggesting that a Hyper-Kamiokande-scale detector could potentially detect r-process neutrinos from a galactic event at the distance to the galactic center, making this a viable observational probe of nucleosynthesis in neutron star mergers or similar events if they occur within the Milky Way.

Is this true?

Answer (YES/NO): YES